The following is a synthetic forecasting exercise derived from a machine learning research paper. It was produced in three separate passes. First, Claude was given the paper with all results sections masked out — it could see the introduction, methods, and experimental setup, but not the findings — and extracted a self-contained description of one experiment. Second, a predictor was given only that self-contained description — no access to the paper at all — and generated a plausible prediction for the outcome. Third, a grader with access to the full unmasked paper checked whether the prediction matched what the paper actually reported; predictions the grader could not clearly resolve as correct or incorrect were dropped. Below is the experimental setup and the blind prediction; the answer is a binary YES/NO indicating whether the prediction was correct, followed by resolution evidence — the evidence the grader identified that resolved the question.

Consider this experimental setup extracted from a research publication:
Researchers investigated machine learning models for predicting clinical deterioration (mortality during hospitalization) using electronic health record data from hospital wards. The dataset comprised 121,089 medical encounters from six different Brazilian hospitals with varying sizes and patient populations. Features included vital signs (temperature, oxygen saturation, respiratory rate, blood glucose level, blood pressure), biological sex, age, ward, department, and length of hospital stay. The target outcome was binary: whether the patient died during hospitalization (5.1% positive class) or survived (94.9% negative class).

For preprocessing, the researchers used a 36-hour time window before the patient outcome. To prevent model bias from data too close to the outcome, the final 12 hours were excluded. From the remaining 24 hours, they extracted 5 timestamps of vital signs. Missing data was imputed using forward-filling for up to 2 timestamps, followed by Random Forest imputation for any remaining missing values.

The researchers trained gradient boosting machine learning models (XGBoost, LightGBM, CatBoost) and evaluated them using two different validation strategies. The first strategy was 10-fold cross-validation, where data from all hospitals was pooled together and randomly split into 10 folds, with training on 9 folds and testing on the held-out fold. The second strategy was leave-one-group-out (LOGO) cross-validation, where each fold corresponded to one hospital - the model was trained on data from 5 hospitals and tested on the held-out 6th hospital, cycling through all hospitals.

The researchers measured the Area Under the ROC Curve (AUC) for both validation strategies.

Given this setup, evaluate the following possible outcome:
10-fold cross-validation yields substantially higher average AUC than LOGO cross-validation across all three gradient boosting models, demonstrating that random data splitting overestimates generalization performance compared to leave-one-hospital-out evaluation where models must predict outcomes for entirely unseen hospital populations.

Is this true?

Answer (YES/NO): NO